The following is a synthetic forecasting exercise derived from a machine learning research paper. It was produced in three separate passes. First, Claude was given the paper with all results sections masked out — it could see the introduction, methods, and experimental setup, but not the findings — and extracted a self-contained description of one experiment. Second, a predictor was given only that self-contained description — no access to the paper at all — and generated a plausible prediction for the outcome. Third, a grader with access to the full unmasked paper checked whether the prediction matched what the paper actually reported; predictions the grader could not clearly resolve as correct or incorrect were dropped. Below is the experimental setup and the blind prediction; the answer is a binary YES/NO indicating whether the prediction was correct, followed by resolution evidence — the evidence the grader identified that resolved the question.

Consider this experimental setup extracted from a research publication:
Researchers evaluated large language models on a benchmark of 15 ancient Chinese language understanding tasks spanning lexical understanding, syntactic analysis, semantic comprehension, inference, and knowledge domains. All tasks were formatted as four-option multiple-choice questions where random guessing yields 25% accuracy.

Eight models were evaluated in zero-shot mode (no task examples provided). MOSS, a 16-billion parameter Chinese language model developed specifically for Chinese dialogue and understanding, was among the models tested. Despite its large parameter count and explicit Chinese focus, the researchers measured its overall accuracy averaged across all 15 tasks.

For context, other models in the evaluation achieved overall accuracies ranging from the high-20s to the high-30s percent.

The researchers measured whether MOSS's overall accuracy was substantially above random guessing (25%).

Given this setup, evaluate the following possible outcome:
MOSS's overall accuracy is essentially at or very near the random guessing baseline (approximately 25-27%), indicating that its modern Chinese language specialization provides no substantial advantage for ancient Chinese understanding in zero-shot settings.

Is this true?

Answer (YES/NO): YES